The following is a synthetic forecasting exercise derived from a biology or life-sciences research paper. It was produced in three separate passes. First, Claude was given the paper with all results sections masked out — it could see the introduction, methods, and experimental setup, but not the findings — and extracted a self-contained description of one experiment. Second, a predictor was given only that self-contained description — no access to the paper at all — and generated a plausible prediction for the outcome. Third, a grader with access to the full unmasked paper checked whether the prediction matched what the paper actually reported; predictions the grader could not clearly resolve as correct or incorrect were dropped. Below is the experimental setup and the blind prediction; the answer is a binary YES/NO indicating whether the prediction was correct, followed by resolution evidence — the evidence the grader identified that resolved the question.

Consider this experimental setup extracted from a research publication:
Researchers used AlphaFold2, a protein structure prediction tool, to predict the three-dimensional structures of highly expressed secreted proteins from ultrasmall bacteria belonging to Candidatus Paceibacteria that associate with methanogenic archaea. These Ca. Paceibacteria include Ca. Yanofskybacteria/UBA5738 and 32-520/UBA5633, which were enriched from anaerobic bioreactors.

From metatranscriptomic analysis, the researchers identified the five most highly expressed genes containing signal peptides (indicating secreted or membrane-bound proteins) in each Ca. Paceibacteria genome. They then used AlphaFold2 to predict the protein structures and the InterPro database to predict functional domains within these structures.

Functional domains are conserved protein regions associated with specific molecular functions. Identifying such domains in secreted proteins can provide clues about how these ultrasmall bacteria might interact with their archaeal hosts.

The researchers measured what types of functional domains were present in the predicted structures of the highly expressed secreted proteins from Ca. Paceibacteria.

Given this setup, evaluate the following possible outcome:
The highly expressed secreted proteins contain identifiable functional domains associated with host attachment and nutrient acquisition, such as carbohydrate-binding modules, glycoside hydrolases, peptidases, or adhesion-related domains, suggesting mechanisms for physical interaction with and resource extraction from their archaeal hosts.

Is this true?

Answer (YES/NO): YES